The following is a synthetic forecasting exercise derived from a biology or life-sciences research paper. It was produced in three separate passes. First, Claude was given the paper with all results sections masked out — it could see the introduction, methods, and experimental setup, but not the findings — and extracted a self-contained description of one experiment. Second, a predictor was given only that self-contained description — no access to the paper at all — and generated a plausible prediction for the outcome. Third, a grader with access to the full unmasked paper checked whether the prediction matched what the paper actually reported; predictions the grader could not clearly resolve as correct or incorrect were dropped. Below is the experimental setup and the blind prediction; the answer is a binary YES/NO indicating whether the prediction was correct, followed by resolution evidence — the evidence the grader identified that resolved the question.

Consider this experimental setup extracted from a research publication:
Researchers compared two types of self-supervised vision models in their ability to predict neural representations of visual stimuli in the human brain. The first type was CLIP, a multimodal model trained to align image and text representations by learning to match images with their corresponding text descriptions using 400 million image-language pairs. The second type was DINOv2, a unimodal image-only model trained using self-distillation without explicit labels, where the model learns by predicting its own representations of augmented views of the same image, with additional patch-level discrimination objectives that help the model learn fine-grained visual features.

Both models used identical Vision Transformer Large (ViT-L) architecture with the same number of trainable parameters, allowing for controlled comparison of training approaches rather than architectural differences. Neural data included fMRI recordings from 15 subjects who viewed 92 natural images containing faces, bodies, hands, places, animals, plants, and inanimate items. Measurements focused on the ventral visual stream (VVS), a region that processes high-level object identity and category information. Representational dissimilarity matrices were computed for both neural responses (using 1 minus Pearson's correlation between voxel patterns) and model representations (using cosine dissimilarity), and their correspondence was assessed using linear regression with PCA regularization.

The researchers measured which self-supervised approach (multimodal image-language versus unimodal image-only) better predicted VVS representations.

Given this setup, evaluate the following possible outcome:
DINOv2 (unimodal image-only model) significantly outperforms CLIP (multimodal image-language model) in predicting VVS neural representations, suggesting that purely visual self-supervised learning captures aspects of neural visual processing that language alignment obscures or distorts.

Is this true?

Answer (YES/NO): NO